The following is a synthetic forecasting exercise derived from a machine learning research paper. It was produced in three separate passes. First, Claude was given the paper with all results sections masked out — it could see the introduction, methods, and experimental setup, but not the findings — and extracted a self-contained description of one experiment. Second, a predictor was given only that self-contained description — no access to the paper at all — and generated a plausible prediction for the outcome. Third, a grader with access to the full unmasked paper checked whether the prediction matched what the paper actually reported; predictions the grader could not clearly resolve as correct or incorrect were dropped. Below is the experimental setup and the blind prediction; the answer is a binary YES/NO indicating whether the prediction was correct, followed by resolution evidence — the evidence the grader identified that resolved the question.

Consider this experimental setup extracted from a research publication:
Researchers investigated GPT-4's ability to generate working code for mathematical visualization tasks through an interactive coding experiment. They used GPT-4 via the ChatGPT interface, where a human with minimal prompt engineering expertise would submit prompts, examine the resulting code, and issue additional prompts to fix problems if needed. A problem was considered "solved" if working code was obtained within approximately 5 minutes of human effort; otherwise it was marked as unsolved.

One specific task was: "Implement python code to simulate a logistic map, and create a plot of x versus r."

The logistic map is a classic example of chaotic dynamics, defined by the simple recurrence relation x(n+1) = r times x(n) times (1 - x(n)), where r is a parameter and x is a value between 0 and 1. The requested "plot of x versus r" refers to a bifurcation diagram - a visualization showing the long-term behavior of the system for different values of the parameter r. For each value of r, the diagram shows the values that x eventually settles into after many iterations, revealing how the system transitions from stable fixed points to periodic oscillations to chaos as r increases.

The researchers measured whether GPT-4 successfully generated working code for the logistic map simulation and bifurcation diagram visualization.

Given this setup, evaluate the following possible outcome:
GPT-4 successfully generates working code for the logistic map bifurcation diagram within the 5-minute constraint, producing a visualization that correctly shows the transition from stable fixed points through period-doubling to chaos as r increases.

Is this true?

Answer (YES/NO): NO